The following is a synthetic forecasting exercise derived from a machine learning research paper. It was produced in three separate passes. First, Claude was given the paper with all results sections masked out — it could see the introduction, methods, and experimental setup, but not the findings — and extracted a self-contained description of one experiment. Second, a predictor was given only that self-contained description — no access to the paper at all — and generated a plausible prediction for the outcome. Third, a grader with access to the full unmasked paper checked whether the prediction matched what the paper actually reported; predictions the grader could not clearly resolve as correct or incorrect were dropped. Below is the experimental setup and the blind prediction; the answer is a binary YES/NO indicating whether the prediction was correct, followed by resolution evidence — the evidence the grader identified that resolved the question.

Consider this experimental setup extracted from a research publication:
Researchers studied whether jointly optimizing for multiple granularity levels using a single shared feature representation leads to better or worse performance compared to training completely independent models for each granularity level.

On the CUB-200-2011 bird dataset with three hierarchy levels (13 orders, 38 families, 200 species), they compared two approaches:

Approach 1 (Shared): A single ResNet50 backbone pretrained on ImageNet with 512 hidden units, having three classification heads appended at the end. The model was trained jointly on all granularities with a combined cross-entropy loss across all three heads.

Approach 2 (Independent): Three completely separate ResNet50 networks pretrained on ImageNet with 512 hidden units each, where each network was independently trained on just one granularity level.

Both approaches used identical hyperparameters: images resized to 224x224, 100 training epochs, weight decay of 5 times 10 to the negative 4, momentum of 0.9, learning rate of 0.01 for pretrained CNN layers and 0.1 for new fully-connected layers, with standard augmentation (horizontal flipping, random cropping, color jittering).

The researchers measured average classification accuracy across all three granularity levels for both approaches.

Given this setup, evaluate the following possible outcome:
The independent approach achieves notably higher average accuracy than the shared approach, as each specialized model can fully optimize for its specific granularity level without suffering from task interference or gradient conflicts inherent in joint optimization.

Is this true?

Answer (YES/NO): YES